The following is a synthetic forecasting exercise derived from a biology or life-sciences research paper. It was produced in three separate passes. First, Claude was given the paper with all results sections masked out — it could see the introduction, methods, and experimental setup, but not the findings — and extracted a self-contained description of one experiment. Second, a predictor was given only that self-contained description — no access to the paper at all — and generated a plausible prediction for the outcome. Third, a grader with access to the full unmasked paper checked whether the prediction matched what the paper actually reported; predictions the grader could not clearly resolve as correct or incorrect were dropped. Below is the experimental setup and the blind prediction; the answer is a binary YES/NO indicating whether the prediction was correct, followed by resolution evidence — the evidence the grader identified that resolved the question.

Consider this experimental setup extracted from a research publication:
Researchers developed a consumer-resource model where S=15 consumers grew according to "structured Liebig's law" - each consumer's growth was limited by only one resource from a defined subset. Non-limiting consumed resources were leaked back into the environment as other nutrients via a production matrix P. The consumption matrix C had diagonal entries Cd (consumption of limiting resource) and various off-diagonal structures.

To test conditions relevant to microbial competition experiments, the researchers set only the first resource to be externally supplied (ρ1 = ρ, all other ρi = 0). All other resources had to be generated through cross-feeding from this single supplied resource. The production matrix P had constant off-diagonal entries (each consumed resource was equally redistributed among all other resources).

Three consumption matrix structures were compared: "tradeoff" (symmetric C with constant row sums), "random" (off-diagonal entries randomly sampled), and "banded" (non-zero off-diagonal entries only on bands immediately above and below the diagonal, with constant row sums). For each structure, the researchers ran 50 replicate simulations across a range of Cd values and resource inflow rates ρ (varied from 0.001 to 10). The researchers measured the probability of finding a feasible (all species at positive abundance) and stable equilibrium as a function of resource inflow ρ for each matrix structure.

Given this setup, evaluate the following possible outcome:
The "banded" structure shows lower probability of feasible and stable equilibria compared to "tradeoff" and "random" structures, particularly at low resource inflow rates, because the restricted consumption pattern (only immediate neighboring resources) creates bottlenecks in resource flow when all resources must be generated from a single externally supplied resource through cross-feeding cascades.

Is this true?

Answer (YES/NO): NO